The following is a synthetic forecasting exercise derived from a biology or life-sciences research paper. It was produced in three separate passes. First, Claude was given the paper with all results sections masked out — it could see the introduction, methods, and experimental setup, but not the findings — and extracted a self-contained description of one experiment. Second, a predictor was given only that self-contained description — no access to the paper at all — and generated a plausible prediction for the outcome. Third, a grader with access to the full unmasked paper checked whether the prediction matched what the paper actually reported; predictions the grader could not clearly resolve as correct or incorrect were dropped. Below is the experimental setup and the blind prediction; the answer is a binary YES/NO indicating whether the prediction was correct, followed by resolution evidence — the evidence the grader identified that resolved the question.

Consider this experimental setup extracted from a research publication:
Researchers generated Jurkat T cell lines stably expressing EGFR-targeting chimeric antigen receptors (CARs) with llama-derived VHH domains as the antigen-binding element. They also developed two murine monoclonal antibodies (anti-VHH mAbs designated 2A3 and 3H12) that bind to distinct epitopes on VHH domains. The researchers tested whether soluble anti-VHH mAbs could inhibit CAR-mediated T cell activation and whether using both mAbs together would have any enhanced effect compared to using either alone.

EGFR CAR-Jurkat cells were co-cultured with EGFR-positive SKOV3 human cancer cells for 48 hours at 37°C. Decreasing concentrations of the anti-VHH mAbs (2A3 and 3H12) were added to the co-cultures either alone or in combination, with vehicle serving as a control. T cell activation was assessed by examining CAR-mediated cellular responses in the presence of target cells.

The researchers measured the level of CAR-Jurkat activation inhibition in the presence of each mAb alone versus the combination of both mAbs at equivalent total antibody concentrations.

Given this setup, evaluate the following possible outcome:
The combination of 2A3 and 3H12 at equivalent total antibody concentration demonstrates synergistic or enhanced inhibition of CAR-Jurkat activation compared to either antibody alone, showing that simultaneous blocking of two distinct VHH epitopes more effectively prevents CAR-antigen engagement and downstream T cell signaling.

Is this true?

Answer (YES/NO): NO